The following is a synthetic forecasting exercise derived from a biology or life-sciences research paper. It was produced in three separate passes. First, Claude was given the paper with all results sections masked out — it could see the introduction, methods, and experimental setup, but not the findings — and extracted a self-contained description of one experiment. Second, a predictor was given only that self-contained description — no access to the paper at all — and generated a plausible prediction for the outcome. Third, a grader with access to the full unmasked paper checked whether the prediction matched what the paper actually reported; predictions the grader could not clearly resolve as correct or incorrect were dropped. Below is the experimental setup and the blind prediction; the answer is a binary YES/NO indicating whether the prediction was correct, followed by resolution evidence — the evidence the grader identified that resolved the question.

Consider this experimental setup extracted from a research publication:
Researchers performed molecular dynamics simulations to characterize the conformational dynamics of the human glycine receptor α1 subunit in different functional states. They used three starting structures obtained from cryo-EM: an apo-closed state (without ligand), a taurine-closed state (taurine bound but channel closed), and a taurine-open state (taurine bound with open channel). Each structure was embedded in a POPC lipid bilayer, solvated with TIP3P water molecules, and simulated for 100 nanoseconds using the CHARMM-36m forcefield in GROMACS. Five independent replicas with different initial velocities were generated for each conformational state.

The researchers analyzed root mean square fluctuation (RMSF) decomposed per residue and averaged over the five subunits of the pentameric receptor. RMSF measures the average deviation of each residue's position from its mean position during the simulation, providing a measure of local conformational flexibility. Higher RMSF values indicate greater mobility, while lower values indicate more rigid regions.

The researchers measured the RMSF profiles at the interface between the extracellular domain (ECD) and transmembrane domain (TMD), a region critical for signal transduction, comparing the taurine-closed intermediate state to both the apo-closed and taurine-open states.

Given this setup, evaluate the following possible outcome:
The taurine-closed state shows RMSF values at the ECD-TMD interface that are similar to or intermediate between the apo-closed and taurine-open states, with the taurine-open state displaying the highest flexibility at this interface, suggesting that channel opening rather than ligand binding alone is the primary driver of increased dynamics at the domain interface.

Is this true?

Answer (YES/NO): NO